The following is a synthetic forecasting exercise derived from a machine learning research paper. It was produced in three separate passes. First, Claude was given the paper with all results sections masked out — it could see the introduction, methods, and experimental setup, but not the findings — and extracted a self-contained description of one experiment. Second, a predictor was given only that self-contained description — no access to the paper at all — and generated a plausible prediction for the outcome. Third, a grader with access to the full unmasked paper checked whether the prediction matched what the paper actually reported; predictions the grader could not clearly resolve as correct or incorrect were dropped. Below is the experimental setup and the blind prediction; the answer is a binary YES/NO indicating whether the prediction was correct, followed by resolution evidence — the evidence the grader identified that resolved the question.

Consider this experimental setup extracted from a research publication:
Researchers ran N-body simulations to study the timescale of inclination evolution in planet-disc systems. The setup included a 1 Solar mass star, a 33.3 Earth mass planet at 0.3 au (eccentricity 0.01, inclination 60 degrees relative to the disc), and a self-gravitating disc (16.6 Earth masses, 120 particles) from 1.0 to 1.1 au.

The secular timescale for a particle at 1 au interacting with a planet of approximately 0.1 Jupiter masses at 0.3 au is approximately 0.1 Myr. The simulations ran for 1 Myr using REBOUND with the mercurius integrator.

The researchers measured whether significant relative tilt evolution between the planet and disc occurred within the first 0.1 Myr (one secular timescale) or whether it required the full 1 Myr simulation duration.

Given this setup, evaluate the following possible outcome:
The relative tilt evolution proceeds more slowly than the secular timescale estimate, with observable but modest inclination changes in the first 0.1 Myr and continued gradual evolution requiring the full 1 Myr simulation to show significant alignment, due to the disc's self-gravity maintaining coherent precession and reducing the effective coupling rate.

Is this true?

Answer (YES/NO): NO